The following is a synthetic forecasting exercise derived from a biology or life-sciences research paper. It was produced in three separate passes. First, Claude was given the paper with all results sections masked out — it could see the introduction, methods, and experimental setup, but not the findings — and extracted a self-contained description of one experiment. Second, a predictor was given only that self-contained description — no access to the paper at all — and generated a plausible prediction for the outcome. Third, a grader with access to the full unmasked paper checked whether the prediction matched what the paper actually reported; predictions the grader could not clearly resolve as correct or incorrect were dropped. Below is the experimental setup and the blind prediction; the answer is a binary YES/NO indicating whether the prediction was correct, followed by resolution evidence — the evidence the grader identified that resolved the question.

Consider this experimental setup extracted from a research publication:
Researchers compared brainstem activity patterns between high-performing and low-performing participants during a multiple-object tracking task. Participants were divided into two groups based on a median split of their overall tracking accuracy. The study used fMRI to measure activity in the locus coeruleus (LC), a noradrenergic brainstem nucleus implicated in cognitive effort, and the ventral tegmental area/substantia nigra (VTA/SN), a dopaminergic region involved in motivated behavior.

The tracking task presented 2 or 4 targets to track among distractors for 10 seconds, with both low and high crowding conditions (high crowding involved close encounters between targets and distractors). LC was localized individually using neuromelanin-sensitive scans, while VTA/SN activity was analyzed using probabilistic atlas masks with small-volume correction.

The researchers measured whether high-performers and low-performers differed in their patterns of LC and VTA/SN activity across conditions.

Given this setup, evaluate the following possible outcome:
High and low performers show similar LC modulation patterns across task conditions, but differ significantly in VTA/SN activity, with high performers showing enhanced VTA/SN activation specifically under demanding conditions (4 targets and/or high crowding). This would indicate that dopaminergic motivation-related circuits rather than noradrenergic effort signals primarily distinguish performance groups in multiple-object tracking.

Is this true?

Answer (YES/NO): NO